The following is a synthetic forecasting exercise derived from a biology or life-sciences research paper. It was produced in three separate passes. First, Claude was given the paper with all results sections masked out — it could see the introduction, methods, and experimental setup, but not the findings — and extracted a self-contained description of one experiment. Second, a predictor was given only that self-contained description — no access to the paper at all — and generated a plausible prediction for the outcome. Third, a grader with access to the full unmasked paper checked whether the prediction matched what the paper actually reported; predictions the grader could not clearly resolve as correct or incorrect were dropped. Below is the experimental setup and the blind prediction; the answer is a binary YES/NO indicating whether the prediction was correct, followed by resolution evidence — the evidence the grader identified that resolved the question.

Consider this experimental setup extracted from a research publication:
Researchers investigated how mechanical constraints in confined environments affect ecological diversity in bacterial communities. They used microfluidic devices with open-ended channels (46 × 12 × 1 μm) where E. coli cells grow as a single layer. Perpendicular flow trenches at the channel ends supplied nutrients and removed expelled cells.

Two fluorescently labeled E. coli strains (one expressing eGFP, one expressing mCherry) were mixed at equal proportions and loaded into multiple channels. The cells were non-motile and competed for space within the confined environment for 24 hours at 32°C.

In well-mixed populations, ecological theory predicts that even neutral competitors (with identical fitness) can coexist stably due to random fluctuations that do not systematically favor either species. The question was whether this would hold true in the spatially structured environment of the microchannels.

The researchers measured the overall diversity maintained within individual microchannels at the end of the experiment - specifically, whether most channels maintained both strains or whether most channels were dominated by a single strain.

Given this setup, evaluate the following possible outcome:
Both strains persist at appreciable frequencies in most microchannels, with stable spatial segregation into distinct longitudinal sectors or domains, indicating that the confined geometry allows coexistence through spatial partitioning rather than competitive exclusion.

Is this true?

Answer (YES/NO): NO